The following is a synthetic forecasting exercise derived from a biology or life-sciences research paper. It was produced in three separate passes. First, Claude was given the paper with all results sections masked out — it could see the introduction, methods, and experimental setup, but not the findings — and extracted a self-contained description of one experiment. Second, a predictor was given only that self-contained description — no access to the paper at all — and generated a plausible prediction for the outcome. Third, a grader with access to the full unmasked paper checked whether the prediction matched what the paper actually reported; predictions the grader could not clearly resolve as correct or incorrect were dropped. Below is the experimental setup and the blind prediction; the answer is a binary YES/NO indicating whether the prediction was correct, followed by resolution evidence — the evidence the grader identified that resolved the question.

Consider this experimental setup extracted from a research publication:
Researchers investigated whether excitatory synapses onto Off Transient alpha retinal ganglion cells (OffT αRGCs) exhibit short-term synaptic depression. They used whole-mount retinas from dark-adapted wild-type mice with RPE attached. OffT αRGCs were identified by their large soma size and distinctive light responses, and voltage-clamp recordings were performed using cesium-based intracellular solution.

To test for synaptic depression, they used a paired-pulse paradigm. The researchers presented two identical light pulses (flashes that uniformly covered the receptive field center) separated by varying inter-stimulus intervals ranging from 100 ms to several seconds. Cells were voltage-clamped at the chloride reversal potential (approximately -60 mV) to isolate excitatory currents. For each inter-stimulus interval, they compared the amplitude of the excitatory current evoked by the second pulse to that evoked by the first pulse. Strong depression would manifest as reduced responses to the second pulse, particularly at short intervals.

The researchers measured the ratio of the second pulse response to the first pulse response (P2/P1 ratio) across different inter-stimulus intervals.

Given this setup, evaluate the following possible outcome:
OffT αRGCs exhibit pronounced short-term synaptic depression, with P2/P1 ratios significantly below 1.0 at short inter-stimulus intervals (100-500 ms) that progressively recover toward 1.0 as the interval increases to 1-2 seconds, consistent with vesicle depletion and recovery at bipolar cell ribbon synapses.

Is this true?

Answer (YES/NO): NO